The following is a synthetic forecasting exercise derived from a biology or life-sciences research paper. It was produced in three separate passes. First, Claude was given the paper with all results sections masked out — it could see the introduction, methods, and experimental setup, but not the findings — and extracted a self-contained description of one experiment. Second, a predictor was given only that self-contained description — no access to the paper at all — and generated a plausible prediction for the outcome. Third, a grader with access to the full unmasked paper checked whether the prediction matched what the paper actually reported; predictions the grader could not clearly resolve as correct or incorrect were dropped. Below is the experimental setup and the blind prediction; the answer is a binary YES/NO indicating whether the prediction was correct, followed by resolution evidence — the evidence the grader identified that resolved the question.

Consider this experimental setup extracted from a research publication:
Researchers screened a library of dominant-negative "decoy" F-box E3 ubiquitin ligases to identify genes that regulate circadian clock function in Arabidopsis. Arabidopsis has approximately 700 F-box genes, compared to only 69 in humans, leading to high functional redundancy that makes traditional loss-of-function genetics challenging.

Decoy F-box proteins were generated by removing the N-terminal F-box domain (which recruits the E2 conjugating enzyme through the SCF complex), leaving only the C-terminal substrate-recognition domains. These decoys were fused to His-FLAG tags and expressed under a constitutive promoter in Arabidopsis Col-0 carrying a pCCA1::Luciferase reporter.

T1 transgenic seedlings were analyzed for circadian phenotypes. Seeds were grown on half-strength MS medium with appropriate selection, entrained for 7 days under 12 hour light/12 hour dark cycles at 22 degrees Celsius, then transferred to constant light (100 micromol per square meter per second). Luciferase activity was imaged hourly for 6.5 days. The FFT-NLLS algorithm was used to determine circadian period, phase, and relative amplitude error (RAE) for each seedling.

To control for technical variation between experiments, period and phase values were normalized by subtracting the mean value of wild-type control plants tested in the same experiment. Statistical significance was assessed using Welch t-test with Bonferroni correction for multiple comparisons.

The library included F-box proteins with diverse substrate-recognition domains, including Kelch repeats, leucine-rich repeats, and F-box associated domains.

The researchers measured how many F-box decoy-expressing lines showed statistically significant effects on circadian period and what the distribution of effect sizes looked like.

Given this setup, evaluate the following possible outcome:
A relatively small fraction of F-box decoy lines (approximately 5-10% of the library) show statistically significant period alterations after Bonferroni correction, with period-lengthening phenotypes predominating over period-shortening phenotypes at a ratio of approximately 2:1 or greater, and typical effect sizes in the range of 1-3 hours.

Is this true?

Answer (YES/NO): NO